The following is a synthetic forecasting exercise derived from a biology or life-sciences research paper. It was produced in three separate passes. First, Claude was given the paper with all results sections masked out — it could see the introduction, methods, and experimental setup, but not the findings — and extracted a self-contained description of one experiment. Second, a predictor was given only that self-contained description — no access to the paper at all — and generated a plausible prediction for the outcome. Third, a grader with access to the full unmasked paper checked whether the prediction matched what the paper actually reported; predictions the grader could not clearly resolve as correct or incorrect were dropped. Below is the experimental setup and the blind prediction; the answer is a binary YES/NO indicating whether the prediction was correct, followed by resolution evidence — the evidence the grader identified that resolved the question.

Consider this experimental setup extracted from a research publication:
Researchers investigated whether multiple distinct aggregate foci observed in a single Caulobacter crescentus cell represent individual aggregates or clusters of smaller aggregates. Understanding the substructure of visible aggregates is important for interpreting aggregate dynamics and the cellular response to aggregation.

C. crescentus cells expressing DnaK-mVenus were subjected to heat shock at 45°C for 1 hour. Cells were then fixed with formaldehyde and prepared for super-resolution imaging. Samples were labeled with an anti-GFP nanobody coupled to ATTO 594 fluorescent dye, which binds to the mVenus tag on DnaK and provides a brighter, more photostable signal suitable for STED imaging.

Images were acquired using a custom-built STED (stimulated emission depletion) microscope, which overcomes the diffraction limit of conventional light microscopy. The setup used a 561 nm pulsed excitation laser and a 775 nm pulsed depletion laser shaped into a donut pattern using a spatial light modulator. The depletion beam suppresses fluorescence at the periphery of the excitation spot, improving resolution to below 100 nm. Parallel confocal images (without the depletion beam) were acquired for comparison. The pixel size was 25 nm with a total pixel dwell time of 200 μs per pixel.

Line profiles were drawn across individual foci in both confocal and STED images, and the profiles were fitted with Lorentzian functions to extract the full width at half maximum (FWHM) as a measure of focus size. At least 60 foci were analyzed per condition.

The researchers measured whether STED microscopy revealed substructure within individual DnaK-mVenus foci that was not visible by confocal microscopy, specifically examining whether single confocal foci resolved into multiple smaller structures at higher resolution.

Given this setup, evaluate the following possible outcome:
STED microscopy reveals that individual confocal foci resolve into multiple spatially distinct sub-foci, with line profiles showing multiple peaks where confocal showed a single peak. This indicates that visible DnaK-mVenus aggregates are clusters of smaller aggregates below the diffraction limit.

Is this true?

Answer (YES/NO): NO